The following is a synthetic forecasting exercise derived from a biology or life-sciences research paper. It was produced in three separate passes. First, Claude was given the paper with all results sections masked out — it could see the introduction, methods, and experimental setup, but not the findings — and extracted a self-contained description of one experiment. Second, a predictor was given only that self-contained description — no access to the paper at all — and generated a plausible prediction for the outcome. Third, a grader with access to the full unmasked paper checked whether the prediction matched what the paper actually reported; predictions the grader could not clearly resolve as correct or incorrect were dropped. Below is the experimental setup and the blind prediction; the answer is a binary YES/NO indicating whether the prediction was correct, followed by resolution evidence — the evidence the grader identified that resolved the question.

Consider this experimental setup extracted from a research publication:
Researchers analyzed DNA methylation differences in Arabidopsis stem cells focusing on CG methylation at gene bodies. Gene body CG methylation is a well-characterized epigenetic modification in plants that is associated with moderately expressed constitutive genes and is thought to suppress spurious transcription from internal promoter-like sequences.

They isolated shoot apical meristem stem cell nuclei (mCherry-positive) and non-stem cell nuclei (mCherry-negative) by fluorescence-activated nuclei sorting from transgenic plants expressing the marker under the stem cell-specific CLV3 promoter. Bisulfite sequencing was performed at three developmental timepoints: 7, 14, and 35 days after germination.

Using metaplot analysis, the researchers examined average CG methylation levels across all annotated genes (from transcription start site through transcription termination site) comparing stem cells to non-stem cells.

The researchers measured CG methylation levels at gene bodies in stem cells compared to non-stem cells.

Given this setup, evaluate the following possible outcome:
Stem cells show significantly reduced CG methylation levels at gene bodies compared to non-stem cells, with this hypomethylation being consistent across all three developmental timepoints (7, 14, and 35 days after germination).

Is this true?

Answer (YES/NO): NO